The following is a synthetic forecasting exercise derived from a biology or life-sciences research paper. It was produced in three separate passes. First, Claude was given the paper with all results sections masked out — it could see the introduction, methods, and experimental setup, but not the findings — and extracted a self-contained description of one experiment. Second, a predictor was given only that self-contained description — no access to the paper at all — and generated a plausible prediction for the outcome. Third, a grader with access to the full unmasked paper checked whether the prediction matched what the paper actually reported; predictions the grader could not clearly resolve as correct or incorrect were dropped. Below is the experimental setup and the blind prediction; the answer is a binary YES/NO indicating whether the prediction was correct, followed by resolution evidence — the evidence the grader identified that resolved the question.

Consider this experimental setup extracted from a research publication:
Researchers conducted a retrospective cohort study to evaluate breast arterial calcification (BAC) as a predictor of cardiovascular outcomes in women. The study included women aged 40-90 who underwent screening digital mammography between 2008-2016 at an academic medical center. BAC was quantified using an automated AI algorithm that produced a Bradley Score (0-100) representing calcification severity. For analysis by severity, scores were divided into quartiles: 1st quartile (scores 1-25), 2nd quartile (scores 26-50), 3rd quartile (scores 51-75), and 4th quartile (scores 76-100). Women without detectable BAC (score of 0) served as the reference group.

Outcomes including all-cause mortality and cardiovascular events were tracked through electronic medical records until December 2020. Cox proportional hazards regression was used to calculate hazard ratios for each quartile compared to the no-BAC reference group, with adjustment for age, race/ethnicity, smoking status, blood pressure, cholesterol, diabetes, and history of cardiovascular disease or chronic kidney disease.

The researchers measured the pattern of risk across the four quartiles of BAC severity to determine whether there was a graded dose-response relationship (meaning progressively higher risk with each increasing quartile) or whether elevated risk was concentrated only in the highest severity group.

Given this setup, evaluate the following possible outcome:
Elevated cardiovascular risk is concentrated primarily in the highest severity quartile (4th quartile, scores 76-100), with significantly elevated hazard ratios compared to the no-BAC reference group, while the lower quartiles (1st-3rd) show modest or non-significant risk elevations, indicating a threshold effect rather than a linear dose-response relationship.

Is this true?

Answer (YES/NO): NO